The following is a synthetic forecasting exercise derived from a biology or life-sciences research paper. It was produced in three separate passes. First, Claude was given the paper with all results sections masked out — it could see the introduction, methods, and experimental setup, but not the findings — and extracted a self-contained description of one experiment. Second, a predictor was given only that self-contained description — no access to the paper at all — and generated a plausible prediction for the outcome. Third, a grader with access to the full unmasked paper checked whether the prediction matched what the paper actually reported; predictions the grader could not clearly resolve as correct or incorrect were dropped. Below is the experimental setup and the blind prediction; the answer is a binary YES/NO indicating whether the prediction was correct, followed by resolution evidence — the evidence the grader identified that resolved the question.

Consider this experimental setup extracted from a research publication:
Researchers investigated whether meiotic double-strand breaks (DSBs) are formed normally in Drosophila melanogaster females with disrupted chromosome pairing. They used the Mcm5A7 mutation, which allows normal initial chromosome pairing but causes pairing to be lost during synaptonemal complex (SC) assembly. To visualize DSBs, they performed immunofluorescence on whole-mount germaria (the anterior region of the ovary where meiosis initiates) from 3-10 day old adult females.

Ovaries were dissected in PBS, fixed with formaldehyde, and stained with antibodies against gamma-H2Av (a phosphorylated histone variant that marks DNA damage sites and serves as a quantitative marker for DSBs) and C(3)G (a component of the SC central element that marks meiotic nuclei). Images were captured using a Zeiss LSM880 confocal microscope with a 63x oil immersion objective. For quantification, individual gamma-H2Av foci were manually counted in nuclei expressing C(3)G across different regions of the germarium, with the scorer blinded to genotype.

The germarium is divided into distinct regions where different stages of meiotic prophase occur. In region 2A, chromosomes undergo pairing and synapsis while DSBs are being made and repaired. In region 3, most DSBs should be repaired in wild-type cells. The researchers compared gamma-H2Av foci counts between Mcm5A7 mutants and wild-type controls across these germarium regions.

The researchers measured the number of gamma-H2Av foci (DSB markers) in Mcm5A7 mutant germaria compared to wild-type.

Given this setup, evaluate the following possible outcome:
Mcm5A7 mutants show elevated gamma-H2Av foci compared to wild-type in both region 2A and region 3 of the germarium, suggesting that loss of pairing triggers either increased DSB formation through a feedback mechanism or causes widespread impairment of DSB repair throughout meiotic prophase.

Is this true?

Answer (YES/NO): NO